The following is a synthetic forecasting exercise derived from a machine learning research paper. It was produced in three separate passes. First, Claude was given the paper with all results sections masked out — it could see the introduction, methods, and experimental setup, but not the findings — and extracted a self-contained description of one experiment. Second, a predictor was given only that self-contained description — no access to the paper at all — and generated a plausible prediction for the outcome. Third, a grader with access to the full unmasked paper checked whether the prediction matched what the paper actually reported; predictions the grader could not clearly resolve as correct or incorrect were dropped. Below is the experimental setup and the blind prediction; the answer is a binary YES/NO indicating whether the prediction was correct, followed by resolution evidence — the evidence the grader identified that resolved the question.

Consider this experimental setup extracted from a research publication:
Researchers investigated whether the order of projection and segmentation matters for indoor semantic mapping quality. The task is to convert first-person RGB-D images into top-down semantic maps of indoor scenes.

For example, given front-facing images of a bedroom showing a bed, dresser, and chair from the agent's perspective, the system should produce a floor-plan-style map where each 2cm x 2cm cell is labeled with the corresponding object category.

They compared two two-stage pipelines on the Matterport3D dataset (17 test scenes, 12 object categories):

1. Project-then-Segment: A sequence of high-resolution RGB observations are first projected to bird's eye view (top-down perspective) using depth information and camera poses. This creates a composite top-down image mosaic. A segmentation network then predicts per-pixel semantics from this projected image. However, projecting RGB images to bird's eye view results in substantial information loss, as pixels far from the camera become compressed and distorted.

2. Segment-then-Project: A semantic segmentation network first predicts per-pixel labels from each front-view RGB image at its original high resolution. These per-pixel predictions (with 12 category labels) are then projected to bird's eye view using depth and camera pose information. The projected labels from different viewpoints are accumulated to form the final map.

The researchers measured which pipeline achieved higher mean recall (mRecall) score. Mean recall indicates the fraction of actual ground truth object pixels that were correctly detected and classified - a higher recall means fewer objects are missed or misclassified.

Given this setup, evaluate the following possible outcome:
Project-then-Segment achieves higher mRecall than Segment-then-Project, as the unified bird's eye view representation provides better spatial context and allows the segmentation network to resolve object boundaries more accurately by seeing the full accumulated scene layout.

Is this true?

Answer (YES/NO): NO